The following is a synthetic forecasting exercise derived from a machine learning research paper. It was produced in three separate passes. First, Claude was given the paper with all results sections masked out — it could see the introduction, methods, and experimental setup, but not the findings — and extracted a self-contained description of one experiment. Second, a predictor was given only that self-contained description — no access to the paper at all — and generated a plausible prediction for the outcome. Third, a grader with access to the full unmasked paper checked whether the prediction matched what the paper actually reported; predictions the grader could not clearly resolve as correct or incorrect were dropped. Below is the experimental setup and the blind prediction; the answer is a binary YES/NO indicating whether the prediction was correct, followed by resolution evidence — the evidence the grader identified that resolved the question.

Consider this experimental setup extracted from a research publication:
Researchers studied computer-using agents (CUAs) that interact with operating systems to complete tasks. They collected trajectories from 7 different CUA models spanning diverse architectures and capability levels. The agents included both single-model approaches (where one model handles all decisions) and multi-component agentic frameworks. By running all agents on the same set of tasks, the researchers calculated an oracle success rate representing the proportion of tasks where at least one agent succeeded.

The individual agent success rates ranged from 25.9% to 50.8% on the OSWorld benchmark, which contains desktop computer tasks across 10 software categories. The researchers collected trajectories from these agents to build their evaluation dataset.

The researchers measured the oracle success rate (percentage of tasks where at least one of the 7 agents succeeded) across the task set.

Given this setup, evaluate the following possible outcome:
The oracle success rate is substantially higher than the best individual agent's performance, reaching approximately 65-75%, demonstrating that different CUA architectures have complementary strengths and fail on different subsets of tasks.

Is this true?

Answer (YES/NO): YES